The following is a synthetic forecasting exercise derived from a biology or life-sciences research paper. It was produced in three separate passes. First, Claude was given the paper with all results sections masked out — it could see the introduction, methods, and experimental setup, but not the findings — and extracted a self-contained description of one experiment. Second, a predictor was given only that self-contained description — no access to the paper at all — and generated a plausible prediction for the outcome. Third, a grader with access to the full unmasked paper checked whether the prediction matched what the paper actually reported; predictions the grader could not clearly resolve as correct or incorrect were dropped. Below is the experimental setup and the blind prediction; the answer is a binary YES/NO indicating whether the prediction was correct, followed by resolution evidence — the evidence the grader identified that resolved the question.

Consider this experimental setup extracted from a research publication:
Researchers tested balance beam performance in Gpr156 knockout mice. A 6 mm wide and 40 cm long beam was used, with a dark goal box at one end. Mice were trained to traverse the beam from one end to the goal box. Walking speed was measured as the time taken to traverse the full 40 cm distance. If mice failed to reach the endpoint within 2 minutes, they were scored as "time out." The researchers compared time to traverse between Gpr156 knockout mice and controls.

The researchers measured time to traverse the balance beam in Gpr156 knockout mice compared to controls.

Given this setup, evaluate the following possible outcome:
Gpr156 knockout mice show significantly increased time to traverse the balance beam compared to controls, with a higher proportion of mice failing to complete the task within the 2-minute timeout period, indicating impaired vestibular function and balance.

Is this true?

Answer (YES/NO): NO